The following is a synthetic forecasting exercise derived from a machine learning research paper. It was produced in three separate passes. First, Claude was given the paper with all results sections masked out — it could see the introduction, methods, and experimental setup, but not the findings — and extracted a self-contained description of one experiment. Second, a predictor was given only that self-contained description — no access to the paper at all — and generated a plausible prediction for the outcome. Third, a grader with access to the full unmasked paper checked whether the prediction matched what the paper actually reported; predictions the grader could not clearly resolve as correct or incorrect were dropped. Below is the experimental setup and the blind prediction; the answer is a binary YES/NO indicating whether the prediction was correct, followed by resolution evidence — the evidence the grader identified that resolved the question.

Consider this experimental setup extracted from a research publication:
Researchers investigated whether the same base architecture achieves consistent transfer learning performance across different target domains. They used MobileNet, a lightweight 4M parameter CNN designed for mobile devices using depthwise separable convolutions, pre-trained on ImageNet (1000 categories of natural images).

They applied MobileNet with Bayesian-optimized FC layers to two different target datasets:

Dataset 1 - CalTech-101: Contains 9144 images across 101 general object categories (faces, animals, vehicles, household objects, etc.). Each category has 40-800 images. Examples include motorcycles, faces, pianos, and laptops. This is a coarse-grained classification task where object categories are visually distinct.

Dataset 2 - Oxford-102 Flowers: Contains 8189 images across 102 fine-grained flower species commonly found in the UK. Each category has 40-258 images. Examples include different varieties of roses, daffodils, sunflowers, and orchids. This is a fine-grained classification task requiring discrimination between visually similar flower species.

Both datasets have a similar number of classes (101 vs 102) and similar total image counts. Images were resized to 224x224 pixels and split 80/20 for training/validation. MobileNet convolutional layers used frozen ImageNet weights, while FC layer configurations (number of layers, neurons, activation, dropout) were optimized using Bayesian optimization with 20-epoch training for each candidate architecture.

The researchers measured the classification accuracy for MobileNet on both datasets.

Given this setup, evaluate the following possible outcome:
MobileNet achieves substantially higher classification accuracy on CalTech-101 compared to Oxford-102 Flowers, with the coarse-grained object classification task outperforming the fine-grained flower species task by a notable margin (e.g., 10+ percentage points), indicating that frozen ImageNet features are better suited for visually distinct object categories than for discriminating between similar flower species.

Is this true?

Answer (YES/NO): YES